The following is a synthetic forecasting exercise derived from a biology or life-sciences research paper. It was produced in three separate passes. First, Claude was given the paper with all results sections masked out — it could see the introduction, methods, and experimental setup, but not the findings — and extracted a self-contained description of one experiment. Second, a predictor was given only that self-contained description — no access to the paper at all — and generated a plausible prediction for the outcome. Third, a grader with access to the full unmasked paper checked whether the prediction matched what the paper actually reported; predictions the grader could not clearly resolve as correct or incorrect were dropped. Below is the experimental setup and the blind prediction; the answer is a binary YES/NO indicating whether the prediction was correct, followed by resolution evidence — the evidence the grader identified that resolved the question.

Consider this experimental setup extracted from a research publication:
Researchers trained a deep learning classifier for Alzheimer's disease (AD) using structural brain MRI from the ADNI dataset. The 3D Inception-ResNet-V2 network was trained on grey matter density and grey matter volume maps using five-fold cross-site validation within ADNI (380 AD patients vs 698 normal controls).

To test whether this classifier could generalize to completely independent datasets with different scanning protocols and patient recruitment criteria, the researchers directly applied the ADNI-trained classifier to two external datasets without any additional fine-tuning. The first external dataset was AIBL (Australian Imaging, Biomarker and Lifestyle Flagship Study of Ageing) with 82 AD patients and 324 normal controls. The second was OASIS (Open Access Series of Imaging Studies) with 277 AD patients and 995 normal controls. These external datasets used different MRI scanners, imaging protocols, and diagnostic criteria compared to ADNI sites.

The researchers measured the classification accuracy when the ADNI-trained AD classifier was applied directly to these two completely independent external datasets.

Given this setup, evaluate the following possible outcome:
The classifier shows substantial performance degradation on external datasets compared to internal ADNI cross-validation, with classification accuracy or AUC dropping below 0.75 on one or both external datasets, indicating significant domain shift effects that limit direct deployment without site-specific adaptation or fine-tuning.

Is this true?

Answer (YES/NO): NO